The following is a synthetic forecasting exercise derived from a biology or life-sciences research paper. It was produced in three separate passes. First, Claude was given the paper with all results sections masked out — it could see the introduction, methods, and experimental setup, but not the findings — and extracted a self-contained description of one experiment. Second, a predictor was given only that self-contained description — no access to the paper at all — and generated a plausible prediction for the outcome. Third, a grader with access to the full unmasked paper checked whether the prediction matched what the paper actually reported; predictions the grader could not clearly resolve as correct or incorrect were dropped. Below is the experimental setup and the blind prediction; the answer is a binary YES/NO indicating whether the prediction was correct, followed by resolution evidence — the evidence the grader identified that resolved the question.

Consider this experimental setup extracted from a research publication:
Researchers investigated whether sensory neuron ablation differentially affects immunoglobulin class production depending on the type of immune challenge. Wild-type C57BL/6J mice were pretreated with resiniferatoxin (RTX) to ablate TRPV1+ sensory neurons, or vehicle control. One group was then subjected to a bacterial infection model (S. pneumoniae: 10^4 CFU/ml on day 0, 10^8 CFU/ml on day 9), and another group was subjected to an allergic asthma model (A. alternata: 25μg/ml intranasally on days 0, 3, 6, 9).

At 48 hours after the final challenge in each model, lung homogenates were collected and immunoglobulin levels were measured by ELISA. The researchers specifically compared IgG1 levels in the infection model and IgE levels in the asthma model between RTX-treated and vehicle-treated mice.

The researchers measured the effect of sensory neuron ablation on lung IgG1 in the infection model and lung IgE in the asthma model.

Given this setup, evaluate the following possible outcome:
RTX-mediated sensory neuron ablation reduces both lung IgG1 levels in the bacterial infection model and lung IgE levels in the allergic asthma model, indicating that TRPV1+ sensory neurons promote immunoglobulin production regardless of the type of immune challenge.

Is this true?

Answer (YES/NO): YES